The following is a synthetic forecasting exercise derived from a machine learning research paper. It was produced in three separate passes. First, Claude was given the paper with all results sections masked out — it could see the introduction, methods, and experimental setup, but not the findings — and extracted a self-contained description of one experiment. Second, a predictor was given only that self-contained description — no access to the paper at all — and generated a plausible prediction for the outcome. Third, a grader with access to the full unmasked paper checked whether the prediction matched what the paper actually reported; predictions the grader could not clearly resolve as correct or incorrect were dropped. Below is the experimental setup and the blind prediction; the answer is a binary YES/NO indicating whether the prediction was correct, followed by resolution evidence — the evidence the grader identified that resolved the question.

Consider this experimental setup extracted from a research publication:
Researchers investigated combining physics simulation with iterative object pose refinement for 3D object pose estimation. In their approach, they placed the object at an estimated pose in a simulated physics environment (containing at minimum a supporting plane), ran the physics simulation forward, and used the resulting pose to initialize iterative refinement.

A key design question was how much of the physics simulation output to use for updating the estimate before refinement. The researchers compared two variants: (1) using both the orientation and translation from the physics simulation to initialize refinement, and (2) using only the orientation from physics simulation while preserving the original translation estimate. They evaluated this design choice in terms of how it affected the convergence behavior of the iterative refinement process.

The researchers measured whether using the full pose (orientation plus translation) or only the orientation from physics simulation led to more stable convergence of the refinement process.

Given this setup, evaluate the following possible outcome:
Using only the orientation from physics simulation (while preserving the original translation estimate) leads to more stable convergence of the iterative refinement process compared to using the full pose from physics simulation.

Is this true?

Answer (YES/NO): YES